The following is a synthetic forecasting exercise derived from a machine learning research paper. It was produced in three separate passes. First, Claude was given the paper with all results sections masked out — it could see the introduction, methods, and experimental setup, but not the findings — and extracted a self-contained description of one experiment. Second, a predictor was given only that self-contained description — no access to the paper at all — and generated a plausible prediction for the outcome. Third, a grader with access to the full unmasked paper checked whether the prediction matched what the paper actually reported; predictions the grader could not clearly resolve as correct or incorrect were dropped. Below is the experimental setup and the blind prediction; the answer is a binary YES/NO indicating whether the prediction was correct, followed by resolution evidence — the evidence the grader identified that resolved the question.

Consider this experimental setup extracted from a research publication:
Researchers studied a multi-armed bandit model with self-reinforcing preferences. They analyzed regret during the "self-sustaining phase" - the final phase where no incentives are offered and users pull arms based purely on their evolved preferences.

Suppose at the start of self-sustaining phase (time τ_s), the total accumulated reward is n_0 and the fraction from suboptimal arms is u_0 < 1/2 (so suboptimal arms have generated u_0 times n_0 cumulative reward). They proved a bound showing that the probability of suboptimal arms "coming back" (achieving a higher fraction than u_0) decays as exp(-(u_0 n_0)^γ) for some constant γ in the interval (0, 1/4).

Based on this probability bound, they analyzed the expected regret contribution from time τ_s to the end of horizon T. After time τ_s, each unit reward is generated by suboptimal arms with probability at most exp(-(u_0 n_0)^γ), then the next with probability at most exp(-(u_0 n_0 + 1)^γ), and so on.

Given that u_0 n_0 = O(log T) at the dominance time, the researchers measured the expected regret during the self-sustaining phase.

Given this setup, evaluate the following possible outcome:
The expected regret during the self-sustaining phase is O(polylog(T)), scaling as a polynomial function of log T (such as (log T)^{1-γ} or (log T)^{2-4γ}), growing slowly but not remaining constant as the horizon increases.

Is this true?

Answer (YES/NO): NO